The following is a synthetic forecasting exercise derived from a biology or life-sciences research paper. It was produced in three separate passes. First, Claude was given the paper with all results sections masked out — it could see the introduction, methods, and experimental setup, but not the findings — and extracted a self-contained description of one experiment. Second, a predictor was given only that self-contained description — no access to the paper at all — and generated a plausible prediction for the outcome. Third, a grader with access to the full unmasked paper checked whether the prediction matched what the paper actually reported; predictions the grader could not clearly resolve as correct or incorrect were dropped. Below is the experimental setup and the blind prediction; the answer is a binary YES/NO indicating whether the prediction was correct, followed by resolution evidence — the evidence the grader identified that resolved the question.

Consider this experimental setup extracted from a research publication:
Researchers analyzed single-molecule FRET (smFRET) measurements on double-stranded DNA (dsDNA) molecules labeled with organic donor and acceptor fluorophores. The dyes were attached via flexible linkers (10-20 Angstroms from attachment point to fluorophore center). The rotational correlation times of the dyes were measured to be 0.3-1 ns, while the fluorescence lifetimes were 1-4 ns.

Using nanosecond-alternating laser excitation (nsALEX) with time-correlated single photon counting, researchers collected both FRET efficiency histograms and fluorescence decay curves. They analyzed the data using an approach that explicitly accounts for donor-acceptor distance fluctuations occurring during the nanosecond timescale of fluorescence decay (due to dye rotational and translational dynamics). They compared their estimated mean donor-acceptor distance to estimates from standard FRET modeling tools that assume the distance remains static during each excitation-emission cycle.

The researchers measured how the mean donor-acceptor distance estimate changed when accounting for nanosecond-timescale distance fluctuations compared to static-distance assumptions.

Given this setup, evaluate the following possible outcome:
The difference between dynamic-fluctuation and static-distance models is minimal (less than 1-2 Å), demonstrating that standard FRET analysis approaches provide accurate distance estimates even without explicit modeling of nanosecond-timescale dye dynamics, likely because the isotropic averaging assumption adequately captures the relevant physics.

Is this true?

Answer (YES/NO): NO